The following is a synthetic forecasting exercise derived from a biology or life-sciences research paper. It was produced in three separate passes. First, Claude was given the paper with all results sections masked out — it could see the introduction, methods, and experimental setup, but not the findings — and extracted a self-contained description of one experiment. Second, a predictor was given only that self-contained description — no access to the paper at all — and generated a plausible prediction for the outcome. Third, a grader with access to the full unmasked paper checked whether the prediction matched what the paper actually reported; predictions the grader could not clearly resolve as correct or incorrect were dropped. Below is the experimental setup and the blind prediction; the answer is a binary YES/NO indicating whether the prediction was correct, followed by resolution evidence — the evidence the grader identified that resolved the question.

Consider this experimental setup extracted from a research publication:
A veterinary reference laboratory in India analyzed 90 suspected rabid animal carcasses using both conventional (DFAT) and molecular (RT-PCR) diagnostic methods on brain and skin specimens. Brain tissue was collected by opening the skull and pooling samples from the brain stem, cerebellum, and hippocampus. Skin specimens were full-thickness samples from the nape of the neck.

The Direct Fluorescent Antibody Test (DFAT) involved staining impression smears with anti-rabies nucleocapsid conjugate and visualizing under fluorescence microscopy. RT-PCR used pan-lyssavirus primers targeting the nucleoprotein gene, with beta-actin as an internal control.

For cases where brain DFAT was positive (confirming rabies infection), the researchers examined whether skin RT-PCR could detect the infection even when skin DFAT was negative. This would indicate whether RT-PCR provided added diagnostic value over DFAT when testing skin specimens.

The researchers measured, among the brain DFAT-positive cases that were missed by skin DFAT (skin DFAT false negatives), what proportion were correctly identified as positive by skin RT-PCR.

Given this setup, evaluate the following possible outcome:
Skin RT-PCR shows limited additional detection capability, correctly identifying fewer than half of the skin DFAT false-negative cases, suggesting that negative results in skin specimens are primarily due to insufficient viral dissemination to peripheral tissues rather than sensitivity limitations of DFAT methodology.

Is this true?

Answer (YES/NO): NO